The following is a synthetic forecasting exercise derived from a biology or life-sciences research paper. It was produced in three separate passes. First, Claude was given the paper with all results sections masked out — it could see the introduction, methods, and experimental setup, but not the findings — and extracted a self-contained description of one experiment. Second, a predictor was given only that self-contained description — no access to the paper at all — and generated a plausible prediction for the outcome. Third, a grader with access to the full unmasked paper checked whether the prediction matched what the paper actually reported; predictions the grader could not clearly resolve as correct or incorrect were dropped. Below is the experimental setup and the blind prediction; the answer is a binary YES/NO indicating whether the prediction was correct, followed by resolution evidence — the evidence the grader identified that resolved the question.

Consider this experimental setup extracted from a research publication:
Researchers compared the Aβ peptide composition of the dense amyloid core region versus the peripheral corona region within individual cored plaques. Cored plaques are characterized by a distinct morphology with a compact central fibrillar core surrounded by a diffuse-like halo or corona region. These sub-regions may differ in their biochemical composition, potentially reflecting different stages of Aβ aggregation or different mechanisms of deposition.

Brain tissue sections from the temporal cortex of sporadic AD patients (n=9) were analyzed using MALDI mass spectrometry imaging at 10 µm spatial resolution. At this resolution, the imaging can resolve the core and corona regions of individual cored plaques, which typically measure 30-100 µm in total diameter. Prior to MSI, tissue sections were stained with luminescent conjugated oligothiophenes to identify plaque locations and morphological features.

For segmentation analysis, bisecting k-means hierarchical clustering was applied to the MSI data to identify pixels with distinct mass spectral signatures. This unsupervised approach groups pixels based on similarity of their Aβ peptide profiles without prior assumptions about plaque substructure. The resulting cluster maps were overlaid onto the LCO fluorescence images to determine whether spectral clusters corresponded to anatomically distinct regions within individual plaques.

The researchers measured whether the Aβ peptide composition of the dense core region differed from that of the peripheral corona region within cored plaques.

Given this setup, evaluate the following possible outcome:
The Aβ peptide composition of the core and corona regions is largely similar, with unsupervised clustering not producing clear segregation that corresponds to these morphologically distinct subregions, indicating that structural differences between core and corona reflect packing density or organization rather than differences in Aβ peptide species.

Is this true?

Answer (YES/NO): NO